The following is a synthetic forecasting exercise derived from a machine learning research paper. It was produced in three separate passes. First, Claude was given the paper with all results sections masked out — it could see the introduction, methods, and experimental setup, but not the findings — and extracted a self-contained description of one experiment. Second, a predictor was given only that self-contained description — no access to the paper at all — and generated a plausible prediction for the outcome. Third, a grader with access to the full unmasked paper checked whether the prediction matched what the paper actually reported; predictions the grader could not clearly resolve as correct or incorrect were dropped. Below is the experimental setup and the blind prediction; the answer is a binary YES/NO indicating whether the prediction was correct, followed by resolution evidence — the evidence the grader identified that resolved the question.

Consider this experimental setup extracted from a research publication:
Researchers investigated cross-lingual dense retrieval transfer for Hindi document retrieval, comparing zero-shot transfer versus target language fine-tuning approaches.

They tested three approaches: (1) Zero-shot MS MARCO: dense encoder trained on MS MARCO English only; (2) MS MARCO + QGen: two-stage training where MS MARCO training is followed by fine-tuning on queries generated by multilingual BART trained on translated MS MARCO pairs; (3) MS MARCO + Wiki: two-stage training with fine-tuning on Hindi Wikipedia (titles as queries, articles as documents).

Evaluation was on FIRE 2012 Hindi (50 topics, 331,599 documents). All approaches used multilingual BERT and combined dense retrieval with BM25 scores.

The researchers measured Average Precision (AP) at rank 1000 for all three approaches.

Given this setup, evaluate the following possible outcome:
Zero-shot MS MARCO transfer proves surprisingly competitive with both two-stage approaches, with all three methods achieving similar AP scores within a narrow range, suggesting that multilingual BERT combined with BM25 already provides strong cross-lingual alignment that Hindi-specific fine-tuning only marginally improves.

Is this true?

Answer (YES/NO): YES